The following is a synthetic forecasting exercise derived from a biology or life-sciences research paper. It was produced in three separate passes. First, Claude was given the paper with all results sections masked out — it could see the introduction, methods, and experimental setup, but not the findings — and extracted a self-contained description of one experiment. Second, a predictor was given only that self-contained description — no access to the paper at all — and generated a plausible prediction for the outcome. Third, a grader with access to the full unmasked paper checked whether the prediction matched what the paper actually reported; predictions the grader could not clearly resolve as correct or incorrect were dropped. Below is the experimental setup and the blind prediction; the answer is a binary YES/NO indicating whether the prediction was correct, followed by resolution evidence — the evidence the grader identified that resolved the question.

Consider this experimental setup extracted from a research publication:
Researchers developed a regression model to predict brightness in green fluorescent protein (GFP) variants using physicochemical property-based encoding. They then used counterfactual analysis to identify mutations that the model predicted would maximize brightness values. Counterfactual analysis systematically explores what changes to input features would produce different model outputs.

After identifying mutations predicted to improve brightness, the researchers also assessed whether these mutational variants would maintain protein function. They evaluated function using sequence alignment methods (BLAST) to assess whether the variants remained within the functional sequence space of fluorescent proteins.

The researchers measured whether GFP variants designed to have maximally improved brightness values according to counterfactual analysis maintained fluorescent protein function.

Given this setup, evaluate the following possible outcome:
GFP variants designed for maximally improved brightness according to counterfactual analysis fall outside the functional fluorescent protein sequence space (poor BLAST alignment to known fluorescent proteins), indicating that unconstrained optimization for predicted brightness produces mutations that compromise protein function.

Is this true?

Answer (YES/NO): YES